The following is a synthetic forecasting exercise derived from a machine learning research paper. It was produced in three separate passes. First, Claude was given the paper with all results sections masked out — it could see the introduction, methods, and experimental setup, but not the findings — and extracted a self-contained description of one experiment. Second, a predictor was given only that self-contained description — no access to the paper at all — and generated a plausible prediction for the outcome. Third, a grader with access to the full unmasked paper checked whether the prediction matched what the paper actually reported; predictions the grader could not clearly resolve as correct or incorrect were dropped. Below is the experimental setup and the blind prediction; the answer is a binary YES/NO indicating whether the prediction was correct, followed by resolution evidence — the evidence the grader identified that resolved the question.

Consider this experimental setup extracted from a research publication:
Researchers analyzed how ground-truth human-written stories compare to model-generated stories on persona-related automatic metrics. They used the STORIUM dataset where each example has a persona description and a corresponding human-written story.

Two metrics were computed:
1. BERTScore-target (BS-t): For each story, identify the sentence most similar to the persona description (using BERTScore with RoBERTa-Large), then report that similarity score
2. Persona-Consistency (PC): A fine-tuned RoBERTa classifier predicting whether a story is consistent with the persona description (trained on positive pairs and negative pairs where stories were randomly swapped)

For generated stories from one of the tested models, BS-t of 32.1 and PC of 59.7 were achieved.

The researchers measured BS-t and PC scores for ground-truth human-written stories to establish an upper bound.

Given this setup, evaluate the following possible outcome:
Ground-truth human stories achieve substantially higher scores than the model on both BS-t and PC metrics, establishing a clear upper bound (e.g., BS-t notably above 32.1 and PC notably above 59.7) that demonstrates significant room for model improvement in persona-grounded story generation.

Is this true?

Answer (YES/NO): YES